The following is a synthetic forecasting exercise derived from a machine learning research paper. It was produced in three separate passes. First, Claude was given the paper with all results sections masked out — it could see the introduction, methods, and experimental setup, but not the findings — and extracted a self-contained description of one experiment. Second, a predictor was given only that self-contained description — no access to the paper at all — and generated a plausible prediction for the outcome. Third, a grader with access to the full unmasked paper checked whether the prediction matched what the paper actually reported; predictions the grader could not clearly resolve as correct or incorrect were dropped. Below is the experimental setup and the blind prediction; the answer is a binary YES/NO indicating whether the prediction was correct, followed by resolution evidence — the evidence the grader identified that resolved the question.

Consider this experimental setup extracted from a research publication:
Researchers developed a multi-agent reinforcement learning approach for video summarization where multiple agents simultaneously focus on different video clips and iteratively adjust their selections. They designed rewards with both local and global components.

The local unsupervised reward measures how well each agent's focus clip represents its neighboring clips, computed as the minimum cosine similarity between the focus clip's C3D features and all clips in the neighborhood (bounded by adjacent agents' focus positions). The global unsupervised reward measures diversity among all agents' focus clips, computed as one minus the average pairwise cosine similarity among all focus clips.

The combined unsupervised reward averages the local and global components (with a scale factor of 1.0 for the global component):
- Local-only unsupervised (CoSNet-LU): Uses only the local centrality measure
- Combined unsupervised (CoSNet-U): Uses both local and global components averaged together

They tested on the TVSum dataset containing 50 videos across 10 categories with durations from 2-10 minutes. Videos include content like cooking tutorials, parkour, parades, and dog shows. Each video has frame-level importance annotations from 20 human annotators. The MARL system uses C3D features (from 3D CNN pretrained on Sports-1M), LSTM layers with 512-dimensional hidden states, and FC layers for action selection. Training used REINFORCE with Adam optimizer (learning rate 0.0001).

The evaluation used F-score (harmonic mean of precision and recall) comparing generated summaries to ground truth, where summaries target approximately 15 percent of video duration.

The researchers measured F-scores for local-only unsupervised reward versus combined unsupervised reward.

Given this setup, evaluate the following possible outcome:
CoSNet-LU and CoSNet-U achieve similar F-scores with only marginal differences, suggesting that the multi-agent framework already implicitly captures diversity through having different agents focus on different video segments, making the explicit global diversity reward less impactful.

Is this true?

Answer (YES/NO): YES